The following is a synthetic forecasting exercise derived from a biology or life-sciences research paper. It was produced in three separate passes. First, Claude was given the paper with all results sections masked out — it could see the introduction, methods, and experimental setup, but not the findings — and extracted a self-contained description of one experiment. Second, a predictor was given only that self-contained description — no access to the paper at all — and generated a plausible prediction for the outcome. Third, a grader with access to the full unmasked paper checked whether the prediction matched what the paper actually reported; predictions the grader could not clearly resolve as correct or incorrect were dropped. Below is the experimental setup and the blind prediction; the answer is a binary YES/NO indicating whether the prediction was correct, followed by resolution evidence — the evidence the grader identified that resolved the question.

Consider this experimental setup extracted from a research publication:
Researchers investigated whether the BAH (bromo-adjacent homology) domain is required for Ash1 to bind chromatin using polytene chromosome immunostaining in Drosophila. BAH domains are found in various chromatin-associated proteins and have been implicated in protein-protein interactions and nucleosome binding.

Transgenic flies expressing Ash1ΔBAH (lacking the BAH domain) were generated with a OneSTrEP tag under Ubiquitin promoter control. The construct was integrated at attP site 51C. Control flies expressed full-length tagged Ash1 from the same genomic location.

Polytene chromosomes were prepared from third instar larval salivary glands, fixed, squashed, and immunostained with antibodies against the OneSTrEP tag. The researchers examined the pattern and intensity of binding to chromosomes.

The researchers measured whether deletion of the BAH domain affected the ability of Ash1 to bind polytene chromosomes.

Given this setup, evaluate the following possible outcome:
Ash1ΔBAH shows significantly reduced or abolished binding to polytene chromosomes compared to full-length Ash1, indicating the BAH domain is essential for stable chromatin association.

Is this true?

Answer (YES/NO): NO